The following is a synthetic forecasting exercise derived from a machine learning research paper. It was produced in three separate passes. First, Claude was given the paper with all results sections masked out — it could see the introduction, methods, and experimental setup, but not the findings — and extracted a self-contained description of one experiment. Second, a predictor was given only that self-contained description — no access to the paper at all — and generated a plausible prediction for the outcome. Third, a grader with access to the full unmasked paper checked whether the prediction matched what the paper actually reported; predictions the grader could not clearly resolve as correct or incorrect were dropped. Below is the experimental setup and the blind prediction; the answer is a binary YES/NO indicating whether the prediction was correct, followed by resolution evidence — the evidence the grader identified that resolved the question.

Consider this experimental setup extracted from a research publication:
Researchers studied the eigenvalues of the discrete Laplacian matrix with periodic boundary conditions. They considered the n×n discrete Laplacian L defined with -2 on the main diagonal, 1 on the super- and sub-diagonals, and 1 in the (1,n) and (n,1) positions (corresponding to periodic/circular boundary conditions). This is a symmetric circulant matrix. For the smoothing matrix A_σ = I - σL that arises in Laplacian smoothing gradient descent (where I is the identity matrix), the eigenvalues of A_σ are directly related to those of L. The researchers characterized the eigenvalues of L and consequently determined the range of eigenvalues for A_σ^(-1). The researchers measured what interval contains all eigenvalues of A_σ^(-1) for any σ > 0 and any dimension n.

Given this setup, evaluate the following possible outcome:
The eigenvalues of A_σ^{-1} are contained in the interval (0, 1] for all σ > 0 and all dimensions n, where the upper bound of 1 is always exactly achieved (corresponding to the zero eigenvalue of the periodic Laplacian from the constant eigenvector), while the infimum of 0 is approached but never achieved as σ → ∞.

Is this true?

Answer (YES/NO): YES